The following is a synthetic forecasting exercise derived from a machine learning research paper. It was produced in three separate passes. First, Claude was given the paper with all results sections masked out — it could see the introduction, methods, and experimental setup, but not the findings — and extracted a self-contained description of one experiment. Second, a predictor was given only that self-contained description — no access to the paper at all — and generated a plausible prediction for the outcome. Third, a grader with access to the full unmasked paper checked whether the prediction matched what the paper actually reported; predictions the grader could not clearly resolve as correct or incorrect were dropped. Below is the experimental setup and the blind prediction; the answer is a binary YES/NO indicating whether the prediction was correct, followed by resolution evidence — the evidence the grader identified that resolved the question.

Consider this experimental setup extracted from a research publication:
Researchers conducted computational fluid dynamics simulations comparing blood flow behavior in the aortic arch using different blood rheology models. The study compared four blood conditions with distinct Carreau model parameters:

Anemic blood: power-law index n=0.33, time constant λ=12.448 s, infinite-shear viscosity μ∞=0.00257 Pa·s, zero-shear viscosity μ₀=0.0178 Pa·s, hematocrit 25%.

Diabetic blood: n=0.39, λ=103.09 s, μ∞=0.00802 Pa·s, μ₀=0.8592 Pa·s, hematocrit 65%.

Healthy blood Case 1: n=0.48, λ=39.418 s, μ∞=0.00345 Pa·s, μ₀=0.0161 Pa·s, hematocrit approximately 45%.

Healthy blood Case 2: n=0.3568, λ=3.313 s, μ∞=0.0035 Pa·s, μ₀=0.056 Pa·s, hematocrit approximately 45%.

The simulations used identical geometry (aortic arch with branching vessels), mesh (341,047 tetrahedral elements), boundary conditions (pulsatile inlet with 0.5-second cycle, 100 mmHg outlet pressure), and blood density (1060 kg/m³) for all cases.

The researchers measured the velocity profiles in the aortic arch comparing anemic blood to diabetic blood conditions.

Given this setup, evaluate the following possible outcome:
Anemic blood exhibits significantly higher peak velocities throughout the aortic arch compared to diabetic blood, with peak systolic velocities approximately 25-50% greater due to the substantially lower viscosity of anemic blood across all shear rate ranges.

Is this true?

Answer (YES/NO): NO